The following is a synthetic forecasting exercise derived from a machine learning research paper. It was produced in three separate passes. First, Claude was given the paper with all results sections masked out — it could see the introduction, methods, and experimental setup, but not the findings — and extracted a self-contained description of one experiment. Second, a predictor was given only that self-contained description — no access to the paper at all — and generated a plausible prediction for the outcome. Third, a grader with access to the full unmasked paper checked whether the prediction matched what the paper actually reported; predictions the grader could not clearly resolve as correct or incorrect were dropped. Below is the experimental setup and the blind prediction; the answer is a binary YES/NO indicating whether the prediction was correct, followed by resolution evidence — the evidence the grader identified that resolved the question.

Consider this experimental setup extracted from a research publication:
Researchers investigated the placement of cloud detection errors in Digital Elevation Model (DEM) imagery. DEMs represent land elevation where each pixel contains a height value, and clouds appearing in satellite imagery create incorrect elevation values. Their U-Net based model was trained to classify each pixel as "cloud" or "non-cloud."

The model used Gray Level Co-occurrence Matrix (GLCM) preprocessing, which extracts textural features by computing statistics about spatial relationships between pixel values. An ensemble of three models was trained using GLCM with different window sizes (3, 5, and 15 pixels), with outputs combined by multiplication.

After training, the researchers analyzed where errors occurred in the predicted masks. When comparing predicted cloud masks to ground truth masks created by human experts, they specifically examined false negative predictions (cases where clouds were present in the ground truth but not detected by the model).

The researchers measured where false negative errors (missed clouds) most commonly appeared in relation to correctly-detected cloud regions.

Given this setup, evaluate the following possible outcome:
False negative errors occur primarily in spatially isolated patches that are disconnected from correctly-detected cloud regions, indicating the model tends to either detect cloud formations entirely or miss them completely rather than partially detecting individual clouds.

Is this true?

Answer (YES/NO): NO